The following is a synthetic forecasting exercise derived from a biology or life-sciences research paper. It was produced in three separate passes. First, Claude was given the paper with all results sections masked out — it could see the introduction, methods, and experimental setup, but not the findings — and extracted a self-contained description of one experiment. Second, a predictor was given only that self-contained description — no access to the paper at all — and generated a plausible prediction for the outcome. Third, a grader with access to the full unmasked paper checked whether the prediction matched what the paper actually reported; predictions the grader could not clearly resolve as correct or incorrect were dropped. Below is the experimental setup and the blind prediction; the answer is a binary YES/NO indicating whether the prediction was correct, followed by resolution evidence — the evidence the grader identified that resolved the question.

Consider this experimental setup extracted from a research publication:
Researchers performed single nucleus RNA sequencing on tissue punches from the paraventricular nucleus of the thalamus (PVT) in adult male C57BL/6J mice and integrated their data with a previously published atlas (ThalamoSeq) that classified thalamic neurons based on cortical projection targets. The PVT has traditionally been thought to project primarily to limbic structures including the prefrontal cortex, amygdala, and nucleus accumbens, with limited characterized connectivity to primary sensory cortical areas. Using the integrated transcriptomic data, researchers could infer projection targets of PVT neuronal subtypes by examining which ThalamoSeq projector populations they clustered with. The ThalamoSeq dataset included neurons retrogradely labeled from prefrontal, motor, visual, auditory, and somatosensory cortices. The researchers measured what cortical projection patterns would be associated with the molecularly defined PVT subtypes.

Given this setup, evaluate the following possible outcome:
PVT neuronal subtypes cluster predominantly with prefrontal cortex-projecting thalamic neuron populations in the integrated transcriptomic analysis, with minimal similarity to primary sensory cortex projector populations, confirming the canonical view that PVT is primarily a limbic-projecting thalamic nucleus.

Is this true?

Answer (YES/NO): NO